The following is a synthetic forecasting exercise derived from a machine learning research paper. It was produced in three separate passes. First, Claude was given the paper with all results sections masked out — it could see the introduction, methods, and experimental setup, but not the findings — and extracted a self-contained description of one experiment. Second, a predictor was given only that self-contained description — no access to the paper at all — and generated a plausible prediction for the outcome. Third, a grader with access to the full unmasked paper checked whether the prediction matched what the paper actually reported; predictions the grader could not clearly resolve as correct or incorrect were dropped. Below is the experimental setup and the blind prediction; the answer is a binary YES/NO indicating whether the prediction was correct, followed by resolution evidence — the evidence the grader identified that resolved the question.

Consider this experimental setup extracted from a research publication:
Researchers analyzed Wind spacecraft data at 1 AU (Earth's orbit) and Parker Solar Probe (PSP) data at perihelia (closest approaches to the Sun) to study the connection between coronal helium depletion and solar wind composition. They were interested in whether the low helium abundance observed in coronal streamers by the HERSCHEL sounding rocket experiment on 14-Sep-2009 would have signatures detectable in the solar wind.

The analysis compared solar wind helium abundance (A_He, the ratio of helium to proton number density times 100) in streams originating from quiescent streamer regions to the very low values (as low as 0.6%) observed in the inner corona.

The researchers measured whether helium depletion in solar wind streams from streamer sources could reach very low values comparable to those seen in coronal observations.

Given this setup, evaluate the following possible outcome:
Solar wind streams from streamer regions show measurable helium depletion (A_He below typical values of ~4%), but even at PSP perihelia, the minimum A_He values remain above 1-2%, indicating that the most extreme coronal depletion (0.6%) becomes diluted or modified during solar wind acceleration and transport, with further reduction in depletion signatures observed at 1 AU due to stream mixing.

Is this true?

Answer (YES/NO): NO